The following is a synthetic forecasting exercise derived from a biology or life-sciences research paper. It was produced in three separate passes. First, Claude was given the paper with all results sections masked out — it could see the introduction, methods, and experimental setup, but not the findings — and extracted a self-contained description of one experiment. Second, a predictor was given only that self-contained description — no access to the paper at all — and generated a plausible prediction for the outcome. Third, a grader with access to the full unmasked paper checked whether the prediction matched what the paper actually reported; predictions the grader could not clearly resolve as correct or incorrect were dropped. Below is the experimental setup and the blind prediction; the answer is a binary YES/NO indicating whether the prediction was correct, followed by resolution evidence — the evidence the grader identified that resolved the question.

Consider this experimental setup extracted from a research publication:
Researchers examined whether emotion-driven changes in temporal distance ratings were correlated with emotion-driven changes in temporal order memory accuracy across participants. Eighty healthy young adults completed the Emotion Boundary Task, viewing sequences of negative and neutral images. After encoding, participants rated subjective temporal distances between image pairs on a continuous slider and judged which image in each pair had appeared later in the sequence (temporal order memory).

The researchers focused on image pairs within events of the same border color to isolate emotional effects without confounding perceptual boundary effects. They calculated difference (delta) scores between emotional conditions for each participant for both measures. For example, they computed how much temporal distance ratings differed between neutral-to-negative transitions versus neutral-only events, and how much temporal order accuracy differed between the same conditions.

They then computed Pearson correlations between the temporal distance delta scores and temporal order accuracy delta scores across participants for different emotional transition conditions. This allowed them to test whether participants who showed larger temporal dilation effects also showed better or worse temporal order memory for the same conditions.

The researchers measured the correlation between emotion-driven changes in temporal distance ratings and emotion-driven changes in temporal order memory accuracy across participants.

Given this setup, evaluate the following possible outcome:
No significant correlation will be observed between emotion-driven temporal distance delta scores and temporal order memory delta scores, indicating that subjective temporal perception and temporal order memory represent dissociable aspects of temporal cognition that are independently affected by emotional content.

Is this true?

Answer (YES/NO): YES